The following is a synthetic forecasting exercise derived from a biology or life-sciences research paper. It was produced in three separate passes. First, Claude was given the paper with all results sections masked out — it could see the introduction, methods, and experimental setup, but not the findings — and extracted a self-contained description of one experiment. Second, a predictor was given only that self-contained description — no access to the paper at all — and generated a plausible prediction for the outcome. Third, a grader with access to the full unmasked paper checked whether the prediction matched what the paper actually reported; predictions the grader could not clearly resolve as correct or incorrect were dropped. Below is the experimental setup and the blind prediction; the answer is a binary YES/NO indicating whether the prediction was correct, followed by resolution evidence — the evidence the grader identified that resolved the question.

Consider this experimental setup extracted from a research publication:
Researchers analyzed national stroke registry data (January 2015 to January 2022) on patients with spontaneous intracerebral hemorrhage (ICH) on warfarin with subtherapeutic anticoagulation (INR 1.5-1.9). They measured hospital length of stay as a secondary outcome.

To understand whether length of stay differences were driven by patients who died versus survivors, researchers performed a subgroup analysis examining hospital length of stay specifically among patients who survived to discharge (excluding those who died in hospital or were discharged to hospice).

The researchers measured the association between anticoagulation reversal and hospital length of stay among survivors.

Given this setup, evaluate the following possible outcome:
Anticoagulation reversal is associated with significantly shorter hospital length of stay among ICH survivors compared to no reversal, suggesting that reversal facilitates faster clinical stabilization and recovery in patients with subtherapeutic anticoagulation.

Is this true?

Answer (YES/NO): NO